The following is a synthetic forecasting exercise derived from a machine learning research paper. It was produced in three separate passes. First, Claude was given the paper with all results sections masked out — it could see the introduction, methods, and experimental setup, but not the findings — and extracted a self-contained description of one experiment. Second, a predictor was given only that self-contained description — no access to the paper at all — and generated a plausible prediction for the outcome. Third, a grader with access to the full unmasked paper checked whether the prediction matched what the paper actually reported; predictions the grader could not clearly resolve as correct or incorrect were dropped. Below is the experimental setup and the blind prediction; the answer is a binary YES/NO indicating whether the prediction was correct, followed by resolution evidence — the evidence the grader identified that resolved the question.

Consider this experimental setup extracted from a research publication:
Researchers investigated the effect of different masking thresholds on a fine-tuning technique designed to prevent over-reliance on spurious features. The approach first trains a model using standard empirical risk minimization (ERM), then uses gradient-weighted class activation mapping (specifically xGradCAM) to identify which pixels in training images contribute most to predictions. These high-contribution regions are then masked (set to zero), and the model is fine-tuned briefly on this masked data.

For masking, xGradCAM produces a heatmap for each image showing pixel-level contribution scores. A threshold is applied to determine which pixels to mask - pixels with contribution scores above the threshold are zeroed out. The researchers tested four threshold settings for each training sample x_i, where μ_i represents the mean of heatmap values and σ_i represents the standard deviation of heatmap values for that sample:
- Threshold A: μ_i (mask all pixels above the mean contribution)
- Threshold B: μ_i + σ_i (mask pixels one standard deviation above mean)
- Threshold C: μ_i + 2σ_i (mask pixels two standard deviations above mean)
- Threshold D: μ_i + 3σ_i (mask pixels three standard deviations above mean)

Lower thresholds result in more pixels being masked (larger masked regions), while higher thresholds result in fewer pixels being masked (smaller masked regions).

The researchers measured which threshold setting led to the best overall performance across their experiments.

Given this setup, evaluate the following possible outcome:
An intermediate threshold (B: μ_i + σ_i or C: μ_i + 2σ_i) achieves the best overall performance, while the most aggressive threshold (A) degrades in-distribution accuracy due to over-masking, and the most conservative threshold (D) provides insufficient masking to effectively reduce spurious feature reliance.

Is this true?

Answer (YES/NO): NO